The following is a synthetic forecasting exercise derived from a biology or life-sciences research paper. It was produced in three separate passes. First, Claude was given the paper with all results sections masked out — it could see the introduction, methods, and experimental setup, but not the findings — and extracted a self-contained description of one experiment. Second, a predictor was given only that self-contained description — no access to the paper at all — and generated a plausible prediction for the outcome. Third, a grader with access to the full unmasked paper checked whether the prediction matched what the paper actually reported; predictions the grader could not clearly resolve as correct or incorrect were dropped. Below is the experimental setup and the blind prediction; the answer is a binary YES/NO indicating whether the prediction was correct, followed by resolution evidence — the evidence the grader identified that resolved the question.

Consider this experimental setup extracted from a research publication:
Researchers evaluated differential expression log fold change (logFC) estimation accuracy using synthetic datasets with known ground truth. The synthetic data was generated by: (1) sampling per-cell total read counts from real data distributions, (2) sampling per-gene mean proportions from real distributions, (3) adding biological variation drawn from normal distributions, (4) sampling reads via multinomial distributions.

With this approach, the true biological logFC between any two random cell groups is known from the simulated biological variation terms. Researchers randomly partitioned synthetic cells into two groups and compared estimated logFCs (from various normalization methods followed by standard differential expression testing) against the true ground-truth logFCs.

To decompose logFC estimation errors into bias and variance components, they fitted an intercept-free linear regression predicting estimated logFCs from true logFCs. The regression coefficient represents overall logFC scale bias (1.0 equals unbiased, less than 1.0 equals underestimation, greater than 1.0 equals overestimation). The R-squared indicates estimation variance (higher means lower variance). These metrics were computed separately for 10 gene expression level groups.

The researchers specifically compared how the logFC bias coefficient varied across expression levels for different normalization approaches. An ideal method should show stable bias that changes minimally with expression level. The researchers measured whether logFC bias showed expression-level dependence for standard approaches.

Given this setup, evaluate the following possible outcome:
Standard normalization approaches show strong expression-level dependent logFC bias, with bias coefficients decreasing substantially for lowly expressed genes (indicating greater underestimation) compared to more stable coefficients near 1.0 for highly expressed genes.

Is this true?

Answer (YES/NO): YES